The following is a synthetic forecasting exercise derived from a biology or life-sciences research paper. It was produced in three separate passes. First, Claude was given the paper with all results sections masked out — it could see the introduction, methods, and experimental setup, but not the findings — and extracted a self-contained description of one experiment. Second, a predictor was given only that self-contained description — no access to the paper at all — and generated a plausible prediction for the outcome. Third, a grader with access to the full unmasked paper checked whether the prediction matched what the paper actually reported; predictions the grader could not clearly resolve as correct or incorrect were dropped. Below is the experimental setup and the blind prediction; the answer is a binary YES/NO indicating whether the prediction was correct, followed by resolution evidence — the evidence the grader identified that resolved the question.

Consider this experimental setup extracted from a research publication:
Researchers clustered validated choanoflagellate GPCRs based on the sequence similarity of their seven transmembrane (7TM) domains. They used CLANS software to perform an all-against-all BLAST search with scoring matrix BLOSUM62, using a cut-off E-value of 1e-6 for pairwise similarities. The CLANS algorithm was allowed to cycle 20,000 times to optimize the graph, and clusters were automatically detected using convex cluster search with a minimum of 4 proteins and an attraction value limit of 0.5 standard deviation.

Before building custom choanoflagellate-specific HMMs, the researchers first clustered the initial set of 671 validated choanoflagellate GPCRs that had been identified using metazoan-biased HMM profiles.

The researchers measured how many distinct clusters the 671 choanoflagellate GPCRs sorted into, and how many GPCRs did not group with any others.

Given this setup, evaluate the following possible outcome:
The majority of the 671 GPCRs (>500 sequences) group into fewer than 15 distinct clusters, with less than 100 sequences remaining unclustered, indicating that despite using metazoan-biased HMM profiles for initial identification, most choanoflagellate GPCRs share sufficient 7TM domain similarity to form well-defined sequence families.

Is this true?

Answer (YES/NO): NO